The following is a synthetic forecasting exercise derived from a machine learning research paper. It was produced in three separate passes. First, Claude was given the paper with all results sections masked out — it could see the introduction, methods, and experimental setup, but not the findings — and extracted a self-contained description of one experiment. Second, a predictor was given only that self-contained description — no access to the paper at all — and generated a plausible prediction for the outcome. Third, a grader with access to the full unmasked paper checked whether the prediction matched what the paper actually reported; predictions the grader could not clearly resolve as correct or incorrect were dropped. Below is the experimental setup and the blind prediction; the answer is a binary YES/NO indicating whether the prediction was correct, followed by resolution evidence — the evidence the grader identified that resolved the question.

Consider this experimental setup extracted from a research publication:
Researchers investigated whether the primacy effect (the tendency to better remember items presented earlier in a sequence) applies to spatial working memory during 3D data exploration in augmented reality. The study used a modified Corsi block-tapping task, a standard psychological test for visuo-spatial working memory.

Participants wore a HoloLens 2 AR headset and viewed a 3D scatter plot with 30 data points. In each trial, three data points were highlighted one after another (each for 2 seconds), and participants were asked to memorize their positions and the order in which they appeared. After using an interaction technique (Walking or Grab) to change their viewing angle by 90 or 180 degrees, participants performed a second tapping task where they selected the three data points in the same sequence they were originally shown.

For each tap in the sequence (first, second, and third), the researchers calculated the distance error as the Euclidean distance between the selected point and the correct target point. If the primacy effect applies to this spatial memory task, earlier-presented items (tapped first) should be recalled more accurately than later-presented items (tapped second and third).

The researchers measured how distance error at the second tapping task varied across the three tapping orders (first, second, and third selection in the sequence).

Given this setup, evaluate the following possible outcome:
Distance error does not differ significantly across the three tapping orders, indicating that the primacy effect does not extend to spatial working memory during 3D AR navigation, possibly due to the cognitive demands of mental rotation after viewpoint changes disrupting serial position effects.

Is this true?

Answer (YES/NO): YES